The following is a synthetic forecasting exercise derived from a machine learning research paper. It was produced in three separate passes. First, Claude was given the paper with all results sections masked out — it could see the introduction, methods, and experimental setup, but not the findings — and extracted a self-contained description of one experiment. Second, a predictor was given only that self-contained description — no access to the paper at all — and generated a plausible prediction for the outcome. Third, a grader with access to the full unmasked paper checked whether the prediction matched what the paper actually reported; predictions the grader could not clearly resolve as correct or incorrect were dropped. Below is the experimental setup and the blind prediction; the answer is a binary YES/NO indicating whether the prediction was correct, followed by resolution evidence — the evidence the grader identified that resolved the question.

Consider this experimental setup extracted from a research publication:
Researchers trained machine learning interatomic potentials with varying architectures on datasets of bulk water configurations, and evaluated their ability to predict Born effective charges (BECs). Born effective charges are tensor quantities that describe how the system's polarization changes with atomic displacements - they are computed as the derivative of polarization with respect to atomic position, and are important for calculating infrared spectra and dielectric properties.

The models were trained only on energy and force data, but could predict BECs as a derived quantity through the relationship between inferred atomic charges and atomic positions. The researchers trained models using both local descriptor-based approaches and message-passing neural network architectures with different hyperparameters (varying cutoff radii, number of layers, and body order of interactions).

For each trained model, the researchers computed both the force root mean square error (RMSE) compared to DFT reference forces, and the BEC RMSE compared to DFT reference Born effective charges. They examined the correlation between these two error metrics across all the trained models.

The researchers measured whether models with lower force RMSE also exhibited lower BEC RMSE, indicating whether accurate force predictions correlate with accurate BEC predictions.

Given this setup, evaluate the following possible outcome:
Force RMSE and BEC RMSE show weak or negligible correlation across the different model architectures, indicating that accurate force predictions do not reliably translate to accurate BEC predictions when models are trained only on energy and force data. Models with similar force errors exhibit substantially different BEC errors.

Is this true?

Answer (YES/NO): YES